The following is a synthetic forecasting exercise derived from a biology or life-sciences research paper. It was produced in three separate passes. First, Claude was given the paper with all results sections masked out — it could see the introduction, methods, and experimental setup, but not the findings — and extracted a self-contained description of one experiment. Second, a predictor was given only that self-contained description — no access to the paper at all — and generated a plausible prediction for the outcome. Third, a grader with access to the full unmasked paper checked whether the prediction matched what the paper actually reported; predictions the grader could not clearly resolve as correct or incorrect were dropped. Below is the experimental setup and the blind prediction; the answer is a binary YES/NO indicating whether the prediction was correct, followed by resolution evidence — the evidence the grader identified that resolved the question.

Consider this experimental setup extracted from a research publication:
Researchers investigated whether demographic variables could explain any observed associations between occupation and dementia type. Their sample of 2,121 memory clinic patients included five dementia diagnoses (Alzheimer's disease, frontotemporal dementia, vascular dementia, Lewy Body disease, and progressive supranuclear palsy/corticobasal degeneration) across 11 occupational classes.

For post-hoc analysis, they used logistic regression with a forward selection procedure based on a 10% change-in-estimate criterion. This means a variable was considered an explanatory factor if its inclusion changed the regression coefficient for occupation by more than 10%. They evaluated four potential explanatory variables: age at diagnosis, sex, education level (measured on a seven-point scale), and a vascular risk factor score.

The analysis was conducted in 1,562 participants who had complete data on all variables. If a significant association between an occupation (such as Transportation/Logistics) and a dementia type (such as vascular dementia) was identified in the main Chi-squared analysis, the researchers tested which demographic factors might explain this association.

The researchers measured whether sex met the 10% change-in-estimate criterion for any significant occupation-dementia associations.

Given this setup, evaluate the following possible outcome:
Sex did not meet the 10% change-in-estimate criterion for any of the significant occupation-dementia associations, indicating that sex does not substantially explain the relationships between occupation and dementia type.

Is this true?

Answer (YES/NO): NO